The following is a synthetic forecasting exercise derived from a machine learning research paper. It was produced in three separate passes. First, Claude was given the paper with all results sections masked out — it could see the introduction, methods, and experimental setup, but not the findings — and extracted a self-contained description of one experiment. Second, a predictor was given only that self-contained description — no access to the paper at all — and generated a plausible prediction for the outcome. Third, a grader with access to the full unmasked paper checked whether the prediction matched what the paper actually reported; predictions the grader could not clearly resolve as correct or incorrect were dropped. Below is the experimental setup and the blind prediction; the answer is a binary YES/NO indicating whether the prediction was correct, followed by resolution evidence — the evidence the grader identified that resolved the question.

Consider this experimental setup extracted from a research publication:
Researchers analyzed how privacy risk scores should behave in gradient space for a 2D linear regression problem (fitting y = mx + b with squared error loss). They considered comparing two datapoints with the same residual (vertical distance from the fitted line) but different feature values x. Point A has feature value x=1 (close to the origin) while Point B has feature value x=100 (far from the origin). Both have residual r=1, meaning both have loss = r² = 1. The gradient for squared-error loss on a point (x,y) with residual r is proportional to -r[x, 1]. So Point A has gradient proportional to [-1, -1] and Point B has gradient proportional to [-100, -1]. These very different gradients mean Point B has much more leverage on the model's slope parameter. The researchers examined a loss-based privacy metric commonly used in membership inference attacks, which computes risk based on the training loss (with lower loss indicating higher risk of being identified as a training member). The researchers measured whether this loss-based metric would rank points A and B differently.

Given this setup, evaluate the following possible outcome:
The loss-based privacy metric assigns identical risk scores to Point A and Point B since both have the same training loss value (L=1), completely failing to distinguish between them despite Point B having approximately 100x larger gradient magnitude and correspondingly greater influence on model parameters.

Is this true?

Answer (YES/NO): YES